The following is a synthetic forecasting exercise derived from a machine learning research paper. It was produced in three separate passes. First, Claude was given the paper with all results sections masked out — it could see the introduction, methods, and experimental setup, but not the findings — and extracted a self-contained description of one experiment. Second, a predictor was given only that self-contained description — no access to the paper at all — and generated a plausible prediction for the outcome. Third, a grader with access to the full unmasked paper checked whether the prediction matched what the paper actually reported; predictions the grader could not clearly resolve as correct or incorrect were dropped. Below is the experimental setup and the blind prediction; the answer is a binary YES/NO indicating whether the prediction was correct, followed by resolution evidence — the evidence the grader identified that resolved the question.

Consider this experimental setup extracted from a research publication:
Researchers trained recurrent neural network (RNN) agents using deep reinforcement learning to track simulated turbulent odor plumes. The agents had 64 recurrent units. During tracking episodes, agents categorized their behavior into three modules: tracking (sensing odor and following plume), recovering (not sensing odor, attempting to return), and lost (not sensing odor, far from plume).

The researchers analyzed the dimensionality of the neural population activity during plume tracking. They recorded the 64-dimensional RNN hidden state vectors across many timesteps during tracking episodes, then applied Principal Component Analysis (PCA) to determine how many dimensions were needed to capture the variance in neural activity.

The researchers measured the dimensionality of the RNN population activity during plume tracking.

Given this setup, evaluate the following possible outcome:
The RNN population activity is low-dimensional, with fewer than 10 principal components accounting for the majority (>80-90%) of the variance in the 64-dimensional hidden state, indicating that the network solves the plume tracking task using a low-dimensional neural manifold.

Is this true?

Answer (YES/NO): YES